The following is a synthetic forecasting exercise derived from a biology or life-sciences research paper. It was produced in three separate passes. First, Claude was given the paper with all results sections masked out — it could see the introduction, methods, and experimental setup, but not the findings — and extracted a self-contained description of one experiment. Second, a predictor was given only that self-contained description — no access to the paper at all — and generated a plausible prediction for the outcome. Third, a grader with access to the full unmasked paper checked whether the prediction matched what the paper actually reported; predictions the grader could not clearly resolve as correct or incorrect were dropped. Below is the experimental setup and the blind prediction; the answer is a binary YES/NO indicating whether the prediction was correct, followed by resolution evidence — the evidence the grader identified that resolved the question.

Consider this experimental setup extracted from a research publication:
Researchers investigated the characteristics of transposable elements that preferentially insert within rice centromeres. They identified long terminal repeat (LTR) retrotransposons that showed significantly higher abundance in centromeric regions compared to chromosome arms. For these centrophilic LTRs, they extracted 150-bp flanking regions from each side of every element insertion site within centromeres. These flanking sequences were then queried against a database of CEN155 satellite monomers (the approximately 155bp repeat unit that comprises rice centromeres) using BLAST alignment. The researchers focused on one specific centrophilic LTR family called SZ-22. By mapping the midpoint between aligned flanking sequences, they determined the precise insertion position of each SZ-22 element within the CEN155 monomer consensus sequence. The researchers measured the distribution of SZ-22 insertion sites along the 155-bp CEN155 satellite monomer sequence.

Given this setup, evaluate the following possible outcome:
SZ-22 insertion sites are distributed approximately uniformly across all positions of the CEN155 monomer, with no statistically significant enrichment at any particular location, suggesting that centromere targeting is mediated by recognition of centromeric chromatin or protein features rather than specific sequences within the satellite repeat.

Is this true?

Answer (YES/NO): NO